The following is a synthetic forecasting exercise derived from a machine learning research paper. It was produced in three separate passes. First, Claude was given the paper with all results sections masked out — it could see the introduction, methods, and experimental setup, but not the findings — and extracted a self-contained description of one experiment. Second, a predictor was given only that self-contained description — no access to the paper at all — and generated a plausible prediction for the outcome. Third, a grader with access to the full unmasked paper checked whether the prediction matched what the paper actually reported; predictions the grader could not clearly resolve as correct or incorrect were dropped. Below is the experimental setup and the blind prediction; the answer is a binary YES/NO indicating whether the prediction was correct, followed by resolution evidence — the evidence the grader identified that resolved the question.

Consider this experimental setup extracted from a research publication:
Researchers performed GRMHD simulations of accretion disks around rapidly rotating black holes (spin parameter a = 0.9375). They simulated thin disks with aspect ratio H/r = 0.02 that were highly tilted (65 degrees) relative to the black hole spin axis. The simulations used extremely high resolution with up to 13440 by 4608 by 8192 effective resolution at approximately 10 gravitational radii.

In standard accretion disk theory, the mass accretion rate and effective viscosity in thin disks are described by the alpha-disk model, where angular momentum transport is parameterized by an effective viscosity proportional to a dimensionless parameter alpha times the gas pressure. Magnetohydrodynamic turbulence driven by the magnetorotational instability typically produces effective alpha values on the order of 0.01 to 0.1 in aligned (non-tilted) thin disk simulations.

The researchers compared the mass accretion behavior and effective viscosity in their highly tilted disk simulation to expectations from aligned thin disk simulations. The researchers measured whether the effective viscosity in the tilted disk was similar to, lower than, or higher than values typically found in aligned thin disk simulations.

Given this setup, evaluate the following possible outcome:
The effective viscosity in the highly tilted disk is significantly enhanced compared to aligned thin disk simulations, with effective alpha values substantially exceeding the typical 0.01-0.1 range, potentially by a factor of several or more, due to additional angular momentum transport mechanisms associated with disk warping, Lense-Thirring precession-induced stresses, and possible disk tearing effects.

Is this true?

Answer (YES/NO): YES